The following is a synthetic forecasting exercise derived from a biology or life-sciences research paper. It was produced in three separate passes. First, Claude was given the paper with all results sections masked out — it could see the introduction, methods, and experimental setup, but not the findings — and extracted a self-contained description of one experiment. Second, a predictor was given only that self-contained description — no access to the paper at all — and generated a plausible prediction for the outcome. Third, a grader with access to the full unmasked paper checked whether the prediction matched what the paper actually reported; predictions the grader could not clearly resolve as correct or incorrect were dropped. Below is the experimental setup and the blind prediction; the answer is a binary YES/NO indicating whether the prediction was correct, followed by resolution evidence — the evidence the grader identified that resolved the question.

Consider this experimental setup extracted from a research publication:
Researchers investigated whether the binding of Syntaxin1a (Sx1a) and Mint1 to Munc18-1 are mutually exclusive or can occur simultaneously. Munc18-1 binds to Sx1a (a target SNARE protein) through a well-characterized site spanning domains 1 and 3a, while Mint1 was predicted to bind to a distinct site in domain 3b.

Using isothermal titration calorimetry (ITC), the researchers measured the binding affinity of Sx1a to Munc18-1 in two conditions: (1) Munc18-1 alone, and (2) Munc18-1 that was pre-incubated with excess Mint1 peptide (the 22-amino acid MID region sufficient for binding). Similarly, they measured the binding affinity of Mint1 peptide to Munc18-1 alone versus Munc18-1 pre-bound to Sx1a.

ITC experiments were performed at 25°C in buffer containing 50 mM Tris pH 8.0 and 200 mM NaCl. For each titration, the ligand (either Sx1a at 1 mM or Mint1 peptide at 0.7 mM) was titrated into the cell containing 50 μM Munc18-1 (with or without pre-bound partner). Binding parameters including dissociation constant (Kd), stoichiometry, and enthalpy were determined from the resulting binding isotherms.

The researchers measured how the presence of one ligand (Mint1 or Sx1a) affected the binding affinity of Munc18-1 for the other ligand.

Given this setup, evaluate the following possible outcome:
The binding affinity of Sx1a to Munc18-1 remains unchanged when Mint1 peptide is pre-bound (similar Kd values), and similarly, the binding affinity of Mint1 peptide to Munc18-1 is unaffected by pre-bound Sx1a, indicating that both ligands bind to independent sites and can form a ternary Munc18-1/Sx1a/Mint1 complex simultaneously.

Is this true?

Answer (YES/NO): NO